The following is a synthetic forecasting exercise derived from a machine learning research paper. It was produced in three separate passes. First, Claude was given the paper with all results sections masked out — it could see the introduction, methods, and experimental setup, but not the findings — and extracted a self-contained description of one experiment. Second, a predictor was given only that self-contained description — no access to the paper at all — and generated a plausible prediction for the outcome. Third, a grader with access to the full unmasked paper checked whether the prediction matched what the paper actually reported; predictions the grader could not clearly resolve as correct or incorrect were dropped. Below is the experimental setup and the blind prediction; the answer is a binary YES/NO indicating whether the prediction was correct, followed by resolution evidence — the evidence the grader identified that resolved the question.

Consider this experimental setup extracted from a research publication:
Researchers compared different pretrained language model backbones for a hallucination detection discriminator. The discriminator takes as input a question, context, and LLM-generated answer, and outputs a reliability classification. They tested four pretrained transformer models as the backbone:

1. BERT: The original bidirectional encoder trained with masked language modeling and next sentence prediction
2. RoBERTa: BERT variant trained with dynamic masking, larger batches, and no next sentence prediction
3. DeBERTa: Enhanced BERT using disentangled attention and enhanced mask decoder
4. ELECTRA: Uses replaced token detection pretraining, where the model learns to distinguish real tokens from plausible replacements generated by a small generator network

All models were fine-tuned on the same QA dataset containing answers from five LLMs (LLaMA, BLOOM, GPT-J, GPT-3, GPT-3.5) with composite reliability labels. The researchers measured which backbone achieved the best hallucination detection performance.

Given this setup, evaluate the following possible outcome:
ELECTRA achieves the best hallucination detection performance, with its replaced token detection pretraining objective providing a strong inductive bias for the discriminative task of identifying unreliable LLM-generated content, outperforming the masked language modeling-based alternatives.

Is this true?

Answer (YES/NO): YES